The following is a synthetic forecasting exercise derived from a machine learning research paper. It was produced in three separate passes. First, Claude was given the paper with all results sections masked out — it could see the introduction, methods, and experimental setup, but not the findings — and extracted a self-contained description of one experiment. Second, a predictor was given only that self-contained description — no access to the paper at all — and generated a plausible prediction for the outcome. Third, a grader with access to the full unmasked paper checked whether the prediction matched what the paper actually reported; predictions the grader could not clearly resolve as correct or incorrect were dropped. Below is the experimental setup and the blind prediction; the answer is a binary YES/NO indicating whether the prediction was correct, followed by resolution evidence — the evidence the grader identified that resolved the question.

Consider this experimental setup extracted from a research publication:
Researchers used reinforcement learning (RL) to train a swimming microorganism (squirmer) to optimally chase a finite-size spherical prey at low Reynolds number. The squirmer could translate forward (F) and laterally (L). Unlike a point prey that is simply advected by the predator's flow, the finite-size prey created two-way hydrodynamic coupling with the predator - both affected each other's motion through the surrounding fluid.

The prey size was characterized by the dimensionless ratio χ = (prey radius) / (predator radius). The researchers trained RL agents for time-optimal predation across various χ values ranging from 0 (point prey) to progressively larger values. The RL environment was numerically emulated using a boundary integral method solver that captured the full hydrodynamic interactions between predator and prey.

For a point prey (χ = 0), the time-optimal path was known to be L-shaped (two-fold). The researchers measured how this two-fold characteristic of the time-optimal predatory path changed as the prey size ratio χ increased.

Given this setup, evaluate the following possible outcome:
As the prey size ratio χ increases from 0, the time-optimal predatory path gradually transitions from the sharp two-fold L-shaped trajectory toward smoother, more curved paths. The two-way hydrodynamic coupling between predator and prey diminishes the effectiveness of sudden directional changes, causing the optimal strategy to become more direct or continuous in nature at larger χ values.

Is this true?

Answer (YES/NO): NO